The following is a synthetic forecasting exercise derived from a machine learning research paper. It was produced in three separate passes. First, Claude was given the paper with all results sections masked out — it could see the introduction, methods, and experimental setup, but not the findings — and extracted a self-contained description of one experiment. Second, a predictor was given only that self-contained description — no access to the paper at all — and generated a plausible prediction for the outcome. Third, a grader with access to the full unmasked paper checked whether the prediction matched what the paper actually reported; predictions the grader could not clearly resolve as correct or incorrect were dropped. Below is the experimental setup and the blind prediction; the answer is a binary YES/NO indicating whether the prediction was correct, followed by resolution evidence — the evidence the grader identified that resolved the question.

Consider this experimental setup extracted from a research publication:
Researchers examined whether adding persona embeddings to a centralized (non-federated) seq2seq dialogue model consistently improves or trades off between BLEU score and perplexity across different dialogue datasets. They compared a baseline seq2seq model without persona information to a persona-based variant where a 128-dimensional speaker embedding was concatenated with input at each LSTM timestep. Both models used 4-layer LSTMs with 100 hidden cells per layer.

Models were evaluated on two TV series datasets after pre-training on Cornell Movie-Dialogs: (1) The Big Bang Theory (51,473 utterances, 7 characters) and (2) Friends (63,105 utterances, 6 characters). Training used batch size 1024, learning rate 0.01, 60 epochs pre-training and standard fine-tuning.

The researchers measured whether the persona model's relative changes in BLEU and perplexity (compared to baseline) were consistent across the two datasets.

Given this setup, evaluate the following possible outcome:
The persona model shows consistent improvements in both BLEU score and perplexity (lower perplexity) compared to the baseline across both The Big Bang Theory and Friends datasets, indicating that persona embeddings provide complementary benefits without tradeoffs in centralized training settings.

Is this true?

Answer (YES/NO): NO